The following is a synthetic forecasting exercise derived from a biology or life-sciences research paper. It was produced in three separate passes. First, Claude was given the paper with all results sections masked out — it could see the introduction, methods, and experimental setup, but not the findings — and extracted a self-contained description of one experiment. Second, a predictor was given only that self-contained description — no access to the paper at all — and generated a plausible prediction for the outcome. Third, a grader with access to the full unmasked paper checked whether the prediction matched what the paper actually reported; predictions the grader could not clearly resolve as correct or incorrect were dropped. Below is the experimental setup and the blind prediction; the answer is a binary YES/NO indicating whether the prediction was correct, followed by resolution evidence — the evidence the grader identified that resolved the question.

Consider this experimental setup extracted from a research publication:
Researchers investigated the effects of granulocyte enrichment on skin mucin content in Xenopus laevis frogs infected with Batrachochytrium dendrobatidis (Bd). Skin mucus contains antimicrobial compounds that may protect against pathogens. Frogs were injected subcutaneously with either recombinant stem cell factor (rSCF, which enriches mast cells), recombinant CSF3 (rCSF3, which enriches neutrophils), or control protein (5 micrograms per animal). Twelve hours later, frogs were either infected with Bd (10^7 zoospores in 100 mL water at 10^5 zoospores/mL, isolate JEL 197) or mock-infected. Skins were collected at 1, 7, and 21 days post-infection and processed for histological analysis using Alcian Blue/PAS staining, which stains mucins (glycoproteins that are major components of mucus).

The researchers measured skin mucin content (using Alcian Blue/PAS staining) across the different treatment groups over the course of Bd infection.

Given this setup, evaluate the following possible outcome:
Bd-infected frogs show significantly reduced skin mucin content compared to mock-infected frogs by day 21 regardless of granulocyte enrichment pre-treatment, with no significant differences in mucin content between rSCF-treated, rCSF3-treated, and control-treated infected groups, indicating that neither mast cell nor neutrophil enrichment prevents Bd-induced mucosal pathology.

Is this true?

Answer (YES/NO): NO